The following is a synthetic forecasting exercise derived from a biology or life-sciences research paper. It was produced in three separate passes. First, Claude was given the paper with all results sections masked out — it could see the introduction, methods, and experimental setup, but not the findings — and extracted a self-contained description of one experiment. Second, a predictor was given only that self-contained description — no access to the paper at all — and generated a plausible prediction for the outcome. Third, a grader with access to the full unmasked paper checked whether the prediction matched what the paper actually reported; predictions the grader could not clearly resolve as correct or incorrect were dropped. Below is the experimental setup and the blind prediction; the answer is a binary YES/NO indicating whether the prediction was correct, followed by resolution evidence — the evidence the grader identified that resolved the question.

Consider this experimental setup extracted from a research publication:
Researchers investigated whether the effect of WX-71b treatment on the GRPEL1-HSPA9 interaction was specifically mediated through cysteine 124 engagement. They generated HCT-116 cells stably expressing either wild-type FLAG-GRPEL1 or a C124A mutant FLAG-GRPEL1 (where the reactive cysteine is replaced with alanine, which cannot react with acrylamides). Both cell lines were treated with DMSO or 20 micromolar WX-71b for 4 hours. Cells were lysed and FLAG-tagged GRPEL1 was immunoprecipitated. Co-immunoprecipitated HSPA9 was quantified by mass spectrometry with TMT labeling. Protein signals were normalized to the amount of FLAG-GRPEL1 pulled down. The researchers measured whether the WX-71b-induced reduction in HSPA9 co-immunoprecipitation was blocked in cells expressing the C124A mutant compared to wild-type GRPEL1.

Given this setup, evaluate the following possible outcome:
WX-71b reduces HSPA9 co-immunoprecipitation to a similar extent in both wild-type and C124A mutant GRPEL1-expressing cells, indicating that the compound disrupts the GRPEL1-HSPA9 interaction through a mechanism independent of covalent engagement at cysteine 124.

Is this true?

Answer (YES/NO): NO